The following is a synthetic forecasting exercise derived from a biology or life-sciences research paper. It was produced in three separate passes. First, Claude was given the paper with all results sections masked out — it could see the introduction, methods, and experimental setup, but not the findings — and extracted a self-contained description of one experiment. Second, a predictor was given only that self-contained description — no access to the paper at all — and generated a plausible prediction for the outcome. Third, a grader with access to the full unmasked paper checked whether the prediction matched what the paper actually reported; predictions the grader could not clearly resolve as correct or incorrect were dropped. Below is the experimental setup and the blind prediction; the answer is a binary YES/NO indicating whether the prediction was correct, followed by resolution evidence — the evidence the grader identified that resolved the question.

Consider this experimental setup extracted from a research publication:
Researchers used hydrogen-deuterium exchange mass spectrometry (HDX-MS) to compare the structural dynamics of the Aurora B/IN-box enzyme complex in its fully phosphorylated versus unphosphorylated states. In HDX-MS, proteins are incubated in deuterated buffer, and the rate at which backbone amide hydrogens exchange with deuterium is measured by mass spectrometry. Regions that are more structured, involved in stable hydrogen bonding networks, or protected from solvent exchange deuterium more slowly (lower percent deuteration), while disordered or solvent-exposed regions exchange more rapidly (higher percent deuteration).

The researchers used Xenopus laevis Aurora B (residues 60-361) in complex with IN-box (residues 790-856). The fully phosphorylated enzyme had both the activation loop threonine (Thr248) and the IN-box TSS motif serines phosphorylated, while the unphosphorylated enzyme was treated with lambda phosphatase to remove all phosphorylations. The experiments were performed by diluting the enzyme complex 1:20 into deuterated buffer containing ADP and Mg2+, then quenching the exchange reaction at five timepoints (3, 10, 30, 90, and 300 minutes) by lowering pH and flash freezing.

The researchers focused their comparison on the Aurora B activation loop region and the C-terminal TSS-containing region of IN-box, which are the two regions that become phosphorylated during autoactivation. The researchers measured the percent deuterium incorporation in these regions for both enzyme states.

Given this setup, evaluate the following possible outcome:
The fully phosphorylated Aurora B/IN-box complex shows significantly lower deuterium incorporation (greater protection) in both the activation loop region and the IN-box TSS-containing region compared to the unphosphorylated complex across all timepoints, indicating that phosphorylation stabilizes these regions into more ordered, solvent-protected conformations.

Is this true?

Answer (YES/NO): NO